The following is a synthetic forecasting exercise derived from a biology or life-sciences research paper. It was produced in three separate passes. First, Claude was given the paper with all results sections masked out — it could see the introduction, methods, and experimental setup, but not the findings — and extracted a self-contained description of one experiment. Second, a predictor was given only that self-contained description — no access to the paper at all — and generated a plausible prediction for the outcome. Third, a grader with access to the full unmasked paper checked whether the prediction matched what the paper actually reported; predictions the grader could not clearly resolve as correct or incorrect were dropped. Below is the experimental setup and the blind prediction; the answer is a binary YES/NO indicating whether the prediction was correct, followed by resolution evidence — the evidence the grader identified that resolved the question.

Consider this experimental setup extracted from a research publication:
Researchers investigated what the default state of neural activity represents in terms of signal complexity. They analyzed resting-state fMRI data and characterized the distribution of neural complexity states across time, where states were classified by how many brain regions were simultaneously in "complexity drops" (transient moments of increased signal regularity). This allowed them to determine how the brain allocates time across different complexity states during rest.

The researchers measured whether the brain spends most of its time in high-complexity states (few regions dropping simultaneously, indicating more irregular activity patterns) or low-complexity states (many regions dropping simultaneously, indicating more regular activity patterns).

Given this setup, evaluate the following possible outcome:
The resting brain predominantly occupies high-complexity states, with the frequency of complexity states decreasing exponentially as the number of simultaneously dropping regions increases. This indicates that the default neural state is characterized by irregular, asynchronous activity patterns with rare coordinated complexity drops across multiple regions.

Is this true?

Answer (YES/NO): YES